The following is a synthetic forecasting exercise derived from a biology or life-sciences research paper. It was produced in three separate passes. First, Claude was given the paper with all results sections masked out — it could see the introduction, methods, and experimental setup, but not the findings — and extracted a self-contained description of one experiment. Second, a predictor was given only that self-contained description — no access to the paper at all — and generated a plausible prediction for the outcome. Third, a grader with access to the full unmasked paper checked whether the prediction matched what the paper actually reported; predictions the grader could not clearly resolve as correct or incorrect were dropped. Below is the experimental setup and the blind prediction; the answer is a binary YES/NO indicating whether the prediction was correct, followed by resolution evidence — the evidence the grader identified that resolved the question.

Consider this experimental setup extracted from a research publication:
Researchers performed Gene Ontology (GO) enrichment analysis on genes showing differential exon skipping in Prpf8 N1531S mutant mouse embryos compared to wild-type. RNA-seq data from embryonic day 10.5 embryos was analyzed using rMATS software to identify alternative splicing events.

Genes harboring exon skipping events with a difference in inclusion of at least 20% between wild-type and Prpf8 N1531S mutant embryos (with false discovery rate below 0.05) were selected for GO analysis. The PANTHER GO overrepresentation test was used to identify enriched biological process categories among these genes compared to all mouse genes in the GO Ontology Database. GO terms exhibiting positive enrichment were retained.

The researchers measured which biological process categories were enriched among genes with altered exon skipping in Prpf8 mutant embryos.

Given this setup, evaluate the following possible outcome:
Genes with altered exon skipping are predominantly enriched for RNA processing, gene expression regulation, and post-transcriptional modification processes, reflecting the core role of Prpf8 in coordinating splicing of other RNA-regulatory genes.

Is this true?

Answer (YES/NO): NO